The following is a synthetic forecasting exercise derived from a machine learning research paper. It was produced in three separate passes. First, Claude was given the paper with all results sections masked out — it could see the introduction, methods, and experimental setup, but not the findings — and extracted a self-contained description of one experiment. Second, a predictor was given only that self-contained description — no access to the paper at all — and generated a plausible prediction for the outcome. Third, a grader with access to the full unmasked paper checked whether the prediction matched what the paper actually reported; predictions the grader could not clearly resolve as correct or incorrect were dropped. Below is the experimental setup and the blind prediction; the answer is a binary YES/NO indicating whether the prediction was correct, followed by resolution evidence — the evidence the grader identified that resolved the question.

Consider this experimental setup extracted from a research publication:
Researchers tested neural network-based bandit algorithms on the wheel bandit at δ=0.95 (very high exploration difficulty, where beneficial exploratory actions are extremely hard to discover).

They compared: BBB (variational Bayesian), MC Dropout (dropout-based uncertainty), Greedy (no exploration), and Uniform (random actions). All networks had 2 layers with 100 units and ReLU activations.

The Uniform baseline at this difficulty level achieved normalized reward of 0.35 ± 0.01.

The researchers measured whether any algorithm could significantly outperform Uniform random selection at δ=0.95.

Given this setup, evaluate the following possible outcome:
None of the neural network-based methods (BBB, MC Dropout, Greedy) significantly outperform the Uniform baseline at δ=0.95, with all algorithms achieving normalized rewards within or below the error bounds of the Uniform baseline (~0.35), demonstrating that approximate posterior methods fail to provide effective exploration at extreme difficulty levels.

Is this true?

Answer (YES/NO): NO